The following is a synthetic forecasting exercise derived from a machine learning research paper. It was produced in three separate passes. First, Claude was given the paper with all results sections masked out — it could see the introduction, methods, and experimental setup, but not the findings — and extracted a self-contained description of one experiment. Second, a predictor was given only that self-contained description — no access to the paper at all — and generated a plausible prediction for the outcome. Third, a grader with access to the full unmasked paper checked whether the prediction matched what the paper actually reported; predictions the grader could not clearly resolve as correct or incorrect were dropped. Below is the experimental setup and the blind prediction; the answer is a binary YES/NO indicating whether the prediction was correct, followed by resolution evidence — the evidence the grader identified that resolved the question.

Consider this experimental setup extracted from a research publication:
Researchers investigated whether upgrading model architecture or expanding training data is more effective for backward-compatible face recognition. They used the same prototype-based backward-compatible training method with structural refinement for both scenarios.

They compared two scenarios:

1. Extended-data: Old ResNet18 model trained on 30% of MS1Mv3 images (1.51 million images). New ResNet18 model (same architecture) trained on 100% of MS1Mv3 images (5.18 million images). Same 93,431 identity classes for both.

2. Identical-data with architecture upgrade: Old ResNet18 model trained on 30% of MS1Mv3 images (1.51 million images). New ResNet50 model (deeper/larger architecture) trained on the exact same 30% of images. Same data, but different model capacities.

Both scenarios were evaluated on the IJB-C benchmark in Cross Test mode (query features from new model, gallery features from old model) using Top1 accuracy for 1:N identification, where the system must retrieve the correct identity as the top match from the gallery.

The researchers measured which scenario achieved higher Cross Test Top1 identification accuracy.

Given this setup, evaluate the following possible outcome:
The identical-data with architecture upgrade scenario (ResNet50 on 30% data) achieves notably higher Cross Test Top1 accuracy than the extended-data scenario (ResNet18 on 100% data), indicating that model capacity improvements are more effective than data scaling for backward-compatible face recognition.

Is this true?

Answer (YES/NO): NO